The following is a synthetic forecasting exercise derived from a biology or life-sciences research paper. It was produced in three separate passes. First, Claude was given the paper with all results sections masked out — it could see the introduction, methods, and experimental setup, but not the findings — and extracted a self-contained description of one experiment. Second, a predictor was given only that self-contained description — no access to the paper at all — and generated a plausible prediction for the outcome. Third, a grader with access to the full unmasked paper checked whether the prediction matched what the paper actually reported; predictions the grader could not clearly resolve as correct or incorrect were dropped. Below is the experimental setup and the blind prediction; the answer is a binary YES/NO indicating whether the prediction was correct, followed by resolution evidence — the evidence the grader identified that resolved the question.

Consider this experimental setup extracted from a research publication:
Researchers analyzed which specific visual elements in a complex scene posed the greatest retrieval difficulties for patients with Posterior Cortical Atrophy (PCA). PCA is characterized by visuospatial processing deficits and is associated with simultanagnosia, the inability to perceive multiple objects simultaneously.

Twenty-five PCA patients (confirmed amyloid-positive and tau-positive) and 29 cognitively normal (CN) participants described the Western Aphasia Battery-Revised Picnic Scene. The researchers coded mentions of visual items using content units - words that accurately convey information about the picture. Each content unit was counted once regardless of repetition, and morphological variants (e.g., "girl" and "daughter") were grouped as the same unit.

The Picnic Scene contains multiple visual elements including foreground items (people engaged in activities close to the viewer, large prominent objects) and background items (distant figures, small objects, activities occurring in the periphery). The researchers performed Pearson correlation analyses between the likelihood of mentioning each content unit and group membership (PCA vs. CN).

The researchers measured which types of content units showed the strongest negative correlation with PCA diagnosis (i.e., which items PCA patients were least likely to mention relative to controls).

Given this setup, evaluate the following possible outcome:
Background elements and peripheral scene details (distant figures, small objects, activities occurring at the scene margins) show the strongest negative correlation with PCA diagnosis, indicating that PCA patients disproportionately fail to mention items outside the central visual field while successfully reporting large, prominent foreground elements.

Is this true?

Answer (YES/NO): NO